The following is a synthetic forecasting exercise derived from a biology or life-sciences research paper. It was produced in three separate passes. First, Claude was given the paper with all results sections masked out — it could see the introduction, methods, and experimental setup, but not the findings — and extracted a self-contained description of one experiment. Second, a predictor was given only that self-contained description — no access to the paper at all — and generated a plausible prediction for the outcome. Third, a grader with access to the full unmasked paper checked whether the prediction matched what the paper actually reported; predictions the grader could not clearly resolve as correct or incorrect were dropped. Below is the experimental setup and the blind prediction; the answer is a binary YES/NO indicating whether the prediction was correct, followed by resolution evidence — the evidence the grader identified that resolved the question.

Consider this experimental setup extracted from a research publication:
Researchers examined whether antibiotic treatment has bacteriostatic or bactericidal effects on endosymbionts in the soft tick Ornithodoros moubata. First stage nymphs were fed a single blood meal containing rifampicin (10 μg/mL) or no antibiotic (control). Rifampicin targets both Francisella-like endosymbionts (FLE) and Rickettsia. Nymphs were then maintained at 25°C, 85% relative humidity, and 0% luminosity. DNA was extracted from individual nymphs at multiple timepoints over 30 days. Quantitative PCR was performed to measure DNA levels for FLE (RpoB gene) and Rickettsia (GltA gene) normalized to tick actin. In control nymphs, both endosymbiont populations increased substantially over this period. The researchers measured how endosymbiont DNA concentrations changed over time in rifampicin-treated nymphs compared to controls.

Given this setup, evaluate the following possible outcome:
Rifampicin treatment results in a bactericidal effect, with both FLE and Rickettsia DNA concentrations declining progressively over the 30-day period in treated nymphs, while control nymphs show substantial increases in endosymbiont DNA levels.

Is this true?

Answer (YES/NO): NO